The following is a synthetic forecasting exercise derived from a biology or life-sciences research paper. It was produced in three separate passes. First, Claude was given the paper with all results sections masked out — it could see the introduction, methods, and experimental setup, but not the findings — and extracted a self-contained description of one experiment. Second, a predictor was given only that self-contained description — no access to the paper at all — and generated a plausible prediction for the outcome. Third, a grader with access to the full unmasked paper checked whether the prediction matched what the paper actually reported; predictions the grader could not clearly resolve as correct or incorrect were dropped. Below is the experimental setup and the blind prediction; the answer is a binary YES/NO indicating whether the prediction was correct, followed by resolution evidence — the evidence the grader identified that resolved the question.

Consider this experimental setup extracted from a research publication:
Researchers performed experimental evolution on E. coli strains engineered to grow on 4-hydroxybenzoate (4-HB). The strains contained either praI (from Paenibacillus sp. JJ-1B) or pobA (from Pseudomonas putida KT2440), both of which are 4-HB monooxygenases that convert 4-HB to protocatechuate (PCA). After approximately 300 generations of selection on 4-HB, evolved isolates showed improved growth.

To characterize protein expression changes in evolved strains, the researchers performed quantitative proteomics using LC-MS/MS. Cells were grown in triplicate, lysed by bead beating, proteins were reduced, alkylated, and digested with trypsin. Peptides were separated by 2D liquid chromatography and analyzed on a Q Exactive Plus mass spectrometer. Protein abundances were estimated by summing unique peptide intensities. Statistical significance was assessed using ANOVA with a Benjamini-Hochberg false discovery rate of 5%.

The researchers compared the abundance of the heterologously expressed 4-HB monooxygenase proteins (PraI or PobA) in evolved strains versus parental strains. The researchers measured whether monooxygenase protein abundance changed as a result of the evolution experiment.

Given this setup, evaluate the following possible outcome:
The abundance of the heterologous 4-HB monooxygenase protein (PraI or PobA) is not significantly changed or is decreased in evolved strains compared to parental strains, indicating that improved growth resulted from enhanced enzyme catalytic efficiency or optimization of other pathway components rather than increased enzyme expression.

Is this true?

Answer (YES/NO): NO